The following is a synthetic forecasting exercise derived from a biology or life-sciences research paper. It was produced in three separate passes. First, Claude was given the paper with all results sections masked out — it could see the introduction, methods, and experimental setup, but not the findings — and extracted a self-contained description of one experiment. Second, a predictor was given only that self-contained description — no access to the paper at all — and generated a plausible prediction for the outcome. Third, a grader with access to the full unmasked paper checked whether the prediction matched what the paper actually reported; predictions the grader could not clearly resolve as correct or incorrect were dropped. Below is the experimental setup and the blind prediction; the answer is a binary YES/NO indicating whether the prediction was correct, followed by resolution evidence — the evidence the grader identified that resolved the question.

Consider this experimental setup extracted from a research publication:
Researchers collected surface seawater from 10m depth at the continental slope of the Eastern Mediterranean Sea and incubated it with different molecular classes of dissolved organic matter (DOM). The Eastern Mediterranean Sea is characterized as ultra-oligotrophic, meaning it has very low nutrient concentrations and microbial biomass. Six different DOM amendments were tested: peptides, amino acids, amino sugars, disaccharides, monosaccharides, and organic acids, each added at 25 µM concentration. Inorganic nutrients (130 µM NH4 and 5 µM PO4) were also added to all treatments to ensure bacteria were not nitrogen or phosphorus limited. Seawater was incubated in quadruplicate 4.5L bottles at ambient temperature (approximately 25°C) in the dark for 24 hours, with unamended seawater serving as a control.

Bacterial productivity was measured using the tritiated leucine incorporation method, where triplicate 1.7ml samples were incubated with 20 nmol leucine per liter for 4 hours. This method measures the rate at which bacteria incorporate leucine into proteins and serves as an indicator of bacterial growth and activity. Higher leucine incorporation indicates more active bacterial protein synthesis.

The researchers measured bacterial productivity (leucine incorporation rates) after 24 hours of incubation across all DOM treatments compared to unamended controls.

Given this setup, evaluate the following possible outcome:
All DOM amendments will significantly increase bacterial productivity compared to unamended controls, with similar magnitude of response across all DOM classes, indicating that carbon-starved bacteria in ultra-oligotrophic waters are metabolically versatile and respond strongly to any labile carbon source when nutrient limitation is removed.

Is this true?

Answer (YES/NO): NO